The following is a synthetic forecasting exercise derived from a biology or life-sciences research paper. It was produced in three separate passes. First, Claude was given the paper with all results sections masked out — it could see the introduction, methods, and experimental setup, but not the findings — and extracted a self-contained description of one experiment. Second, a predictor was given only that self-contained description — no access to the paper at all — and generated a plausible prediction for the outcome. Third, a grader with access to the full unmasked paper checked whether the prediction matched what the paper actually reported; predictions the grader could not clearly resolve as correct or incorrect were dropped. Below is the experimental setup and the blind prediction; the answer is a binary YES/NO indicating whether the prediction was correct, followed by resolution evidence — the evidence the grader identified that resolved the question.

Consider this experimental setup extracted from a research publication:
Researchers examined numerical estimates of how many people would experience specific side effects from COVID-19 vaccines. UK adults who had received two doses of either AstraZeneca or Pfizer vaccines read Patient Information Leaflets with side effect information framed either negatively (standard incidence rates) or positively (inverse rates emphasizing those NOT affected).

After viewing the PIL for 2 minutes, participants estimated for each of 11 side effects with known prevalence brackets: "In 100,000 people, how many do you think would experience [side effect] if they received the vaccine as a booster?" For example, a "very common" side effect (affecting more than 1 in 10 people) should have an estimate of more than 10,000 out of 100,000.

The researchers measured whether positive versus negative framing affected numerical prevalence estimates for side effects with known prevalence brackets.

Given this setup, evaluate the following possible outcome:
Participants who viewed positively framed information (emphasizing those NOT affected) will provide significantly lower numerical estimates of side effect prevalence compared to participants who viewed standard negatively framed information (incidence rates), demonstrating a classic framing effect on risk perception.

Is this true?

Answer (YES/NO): NO